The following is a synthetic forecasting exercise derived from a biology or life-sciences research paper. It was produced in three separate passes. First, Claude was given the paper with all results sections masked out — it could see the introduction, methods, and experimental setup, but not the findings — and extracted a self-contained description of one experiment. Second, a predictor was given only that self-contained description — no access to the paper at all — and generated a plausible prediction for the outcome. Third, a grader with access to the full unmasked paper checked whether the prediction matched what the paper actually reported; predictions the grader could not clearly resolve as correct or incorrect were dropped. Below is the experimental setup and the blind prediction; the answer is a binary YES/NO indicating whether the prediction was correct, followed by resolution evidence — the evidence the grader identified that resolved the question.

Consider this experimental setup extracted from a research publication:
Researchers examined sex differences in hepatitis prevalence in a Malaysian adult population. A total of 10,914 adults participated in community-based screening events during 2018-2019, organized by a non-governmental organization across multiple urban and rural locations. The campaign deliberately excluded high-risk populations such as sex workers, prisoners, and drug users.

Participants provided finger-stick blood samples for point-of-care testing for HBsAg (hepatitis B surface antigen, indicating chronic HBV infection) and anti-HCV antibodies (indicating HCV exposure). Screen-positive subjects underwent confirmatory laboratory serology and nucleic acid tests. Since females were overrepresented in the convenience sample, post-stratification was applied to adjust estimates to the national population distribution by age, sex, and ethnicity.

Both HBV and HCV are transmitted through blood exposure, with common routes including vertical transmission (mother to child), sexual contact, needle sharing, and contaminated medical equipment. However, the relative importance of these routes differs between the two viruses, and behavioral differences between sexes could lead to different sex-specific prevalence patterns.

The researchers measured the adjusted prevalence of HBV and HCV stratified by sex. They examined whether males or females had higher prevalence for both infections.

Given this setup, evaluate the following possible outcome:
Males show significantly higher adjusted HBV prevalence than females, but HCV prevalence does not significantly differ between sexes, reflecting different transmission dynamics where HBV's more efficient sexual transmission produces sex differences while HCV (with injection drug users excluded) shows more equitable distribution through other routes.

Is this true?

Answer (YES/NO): NO